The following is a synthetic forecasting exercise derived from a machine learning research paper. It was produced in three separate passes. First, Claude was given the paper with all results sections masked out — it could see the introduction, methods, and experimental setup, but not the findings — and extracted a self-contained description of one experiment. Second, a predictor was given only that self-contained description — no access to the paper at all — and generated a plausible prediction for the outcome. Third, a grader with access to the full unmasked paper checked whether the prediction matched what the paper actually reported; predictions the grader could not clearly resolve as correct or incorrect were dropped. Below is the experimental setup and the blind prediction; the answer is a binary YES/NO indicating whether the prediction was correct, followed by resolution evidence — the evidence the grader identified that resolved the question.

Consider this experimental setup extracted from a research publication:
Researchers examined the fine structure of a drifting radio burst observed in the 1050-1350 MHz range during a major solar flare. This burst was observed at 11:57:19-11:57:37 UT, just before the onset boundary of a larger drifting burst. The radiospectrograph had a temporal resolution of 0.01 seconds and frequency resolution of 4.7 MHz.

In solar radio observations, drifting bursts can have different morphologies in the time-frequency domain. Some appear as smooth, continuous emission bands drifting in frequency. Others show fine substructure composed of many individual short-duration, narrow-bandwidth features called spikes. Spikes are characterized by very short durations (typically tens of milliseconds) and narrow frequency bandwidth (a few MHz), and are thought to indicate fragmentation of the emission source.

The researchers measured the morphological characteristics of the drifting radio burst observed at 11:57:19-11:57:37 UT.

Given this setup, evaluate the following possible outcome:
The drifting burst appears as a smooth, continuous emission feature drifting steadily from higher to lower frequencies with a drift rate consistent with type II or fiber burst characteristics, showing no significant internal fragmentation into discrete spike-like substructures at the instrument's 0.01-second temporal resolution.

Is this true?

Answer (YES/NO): NO